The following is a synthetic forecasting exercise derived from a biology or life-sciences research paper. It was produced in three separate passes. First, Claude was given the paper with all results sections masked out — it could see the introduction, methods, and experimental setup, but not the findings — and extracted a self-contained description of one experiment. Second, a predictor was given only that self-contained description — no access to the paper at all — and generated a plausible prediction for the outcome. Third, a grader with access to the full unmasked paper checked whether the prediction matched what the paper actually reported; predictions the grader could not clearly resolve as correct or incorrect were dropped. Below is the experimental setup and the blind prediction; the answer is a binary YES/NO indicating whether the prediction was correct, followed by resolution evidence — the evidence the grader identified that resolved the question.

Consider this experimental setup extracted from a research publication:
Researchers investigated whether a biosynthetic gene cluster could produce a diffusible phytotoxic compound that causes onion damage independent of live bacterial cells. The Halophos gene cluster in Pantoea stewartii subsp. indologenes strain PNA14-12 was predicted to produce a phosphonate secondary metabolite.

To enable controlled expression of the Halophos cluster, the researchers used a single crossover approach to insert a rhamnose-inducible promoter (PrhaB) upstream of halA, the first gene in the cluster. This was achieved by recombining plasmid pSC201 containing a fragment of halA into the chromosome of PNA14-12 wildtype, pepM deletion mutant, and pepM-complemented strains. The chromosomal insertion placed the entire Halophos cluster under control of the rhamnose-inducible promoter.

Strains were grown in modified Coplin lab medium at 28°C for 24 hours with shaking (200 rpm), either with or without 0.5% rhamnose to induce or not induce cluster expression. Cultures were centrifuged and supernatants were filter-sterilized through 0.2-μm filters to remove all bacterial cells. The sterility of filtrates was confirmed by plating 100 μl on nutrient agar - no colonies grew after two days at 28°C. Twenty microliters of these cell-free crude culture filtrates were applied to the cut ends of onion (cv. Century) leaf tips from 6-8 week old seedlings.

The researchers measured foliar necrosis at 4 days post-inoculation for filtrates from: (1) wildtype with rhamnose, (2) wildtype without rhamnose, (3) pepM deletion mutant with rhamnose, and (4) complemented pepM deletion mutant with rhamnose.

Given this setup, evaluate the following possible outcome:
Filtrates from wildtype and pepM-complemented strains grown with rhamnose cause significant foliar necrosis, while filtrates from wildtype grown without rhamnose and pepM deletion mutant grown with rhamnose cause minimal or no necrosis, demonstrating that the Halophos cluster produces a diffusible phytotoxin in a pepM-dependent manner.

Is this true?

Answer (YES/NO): YES